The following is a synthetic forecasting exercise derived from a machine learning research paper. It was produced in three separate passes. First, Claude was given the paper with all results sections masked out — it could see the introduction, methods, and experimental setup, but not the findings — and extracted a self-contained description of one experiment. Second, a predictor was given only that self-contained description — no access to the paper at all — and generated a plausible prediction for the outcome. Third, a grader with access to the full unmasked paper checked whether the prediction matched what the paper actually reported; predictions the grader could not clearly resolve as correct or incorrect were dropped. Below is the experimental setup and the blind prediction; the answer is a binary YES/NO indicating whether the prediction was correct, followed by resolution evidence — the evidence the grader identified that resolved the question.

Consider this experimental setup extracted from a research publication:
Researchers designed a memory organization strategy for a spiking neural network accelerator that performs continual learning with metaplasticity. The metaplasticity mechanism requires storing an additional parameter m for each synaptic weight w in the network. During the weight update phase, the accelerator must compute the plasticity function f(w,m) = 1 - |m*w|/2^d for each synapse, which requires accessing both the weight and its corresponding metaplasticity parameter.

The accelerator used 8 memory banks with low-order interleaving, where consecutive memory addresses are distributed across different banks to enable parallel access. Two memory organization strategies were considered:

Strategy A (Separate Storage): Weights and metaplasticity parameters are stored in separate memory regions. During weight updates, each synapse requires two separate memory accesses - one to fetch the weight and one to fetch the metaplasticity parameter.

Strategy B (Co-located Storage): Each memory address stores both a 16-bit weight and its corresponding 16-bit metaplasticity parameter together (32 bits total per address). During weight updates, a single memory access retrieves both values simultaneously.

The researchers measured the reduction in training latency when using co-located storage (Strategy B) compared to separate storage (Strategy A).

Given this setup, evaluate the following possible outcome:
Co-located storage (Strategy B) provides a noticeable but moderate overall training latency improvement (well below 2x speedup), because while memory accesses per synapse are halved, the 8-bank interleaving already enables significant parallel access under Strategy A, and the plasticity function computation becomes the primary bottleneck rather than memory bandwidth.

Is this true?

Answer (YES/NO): YES